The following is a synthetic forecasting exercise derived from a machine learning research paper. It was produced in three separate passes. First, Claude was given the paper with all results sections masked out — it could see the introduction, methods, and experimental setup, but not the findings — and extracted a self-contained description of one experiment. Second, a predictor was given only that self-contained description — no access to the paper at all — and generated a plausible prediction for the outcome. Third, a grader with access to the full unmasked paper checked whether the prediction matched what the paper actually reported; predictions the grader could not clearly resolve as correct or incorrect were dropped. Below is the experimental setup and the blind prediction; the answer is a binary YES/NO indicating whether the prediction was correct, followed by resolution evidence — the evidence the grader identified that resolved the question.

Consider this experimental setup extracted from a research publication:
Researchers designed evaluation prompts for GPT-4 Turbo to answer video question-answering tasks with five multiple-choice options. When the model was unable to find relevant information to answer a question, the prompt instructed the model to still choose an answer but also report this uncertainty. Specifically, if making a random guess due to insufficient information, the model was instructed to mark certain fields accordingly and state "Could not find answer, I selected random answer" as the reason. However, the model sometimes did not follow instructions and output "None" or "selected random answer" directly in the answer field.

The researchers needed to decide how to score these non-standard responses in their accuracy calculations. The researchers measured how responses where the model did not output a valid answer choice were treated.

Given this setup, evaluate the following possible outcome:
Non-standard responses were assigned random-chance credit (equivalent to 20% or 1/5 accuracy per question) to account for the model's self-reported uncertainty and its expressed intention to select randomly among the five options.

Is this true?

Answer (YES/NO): NO